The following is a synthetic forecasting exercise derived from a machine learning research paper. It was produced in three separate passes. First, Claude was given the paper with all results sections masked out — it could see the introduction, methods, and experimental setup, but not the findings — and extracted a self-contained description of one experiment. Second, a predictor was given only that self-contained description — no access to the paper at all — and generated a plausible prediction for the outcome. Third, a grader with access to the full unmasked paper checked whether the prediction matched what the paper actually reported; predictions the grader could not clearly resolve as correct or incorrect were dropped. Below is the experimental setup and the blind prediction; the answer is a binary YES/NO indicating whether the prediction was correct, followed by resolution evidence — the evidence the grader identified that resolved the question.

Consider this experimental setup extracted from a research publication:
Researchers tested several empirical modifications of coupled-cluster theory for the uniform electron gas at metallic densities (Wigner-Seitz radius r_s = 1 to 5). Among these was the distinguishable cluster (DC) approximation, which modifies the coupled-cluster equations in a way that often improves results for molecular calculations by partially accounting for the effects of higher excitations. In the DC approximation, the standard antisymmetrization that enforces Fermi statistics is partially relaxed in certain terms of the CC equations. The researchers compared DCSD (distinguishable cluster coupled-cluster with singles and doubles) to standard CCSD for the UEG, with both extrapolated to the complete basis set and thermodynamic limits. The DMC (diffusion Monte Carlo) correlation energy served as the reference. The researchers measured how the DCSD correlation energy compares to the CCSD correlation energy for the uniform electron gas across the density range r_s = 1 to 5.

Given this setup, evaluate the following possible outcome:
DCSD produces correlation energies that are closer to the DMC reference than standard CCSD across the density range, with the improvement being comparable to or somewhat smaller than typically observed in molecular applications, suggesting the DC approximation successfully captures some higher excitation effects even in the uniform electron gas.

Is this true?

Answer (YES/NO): YES